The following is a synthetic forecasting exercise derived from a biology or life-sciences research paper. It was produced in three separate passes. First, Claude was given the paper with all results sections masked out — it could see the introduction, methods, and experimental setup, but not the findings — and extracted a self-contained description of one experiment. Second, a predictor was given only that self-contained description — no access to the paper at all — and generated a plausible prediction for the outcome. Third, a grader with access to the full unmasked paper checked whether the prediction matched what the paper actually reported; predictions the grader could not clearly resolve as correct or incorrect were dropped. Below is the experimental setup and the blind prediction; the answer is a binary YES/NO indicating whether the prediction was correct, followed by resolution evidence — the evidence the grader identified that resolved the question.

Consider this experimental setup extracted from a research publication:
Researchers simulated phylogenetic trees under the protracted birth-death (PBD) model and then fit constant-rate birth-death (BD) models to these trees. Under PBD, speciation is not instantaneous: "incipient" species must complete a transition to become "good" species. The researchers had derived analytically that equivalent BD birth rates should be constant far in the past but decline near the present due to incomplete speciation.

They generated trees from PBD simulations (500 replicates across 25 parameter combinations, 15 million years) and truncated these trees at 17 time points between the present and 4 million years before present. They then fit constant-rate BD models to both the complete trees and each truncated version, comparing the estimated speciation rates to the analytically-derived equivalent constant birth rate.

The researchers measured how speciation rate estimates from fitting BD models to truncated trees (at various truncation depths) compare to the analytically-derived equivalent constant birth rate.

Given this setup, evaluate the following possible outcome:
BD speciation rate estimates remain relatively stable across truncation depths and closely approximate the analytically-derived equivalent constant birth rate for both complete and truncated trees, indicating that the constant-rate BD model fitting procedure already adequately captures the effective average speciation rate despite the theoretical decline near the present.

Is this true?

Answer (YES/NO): NO